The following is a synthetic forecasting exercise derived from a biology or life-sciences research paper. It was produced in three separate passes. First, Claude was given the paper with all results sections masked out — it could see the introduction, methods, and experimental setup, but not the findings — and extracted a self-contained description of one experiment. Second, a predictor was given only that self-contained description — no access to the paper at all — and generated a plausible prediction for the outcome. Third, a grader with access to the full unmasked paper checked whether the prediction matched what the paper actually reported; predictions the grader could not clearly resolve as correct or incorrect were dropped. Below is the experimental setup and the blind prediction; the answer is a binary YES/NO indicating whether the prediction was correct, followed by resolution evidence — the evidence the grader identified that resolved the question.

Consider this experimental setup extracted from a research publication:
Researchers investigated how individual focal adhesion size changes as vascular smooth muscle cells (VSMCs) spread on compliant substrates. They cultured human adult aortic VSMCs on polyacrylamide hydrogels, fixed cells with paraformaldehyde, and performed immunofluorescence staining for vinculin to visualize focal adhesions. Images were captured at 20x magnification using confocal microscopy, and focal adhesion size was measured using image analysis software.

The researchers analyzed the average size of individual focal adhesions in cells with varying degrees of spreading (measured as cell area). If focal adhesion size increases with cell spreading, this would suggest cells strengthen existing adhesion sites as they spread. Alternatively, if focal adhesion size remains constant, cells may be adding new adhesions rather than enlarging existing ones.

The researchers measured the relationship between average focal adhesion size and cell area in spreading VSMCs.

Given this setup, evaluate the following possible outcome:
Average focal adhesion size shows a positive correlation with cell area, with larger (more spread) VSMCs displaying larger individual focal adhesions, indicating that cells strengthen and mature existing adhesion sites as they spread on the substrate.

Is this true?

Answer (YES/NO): NO